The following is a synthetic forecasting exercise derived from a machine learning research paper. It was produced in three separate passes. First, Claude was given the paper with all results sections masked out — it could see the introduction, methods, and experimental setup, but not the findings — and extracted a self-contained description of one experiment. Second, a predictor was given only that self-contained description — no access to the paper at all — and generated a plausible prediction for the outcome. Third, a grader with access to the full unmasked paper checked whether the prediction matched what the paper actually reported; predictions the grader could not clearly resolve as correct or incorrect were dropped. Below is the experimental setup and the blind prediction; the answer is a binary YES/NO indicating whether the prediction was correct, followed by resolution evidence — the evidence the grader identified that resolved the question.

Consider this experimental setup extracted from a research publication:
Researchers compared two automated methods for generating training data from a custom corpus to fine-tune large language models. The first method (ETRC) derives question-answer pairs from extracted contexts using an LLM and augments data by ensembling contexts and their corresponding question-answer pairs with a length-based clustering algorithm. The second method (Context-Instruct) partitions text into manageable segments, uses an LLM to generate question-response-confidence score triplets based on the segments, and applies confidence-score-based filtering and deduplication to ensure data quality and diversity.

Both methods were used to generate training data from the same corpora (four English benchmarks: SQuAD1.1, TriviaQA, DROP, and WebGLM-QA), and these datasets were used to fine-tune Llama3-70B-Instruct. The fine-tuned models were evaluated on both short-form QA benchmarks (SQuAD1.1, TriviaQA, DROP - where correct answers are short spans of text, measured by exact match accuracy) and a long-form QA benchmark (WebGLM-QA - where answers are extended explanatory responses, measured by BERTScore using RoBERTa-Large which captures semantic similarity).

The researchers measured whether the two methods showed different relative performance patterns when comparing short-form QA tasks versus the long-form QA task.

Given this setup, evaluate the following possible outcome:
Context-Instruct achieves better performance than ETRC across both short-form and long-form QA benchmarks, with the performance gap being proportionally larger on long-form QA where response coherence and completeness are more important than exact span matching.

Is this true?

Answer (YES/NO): NO